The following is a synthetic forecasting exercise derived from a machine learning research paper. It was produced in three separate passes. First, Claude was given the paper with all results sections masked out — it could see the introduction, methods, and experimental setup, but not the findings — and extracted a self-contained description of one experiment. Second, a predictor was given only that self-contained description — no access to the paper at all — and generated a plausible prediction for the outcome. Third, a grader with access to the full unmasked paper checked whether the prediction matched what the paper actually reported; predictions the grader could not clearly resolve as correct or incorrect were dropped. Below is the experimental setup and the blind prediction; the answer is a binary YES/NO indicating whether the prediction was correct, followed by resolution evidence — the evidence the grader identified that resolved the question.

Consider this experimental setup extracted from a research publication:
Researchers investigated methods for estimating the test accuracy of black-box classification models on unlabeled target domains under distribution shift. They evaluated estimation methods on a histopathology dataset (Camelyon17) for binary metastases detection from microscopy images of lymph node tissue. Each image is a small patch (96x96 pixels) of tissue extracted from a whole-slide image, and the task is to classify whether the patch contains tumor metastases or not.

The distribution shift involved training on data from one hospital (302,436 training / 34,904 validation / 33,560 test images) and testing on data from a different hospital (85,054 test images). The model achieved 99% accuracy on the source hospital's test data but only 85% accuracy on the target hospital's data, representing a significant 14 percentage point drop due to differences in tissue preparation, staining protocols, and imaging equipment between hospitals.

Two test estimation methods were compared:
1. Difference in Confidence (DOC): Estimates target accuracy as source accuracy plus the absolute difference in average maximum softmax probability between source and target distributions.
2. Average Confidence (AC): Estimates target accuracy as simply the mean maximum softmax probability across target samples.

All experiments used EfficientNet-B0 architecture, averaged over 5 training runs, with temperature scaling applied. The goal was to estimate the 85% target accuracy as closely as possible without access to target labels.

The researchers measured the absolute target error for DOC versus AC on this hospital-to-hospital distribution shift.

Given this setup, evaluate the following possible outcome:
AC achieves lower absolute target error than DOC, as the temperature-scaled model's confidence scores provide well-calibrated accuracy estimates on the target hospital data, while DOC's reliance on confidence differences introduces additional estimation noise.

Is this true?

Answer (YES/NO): NO